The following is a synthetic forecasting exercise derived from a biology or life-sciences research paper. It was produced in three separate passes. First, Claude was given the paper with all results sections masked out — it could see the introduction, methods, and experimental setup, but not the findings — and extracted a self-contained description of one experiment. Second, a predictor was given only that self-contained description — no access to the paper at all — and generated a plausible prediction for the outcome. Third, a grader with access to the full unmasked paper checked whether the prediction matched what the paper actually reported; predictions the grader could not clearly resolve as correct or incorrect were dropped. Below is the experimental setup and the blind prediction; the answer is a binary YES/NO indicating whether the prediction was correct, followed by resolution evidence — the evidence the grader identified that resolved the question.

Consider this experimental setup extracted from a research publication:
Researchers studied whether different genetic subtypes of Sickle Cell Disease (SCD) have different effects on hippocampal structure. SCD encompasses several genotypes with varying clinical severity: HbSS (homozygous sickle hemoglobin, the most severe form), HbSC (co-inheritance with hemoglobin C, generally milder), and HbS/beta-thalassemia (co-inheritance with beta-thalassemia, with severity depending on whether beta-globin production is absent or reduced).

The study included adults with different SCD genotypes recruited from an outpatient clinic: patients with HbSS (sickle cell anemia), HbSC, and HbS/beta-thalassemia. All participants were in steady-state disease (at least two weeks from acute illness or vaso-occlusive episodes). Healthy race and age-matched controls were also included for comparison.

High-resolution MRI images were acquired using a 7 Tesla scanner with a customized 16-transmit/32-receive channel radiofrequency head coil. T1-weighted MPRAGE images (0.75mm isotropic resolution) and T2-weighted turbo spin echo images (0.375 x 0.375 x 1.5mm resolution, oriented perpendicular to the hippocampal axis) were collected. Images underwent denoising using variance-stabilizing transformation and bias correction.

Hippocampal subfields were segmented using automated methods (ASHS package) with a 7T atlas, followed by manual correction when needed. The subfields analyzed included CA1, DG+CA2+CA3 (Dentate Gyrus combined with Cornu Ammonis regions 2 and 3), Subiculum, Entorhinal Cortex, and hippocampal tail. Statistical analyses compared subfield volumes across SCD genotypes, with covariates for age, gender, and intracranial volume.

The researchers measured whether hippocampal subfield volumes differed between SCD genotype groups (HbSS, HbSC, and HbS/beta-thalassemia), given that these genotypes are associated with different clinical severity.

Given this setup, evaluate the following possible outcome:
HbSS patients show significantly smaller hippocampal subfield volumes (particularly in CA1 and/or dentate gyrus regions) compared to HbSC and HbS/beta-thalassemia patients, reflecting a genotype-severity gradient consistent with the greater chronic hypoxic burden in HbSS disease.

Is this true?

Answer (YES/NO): NO